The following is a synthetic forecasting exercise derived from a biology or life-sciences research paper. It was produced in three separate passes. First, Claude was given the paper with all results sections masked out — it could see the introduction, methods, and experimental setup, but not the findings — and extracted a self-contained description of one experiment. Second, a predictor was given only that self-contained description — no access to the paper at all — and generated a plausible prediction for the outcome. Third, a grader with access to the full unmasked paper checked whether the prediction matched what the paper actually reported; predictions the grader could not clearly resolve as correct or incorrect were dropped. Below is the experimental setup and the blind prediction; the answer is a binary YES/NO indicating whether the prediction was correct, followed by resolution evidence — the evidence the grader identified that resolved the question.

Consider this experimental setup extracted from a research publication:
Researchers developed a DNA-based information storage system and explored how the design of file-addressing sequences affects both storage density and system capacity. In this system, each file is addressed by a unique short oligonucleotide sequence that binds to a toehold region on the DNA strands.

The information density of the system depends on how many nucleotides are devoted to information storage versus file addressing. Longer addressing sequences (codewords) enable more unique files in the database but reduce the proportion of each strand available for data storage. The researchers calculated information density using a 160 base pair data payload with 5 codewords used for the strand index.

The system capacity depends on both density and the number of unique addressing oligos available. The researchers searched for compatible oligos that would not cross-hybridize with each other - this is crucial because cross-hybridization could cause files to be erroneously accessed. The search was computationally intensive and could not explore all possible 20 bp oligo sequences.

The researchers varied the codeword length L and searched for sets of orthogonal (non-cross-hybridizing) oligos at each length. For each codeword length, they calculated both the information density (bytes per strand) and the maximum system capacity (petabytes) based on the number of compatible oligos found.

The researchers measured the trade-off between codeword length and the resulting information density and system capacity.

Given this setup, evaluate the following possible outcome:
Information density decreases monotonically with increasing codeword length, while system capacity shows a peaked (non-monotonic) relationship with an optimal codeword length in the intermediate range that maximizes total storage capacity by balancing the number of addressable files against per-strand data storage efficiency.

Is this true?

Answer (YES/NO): NO